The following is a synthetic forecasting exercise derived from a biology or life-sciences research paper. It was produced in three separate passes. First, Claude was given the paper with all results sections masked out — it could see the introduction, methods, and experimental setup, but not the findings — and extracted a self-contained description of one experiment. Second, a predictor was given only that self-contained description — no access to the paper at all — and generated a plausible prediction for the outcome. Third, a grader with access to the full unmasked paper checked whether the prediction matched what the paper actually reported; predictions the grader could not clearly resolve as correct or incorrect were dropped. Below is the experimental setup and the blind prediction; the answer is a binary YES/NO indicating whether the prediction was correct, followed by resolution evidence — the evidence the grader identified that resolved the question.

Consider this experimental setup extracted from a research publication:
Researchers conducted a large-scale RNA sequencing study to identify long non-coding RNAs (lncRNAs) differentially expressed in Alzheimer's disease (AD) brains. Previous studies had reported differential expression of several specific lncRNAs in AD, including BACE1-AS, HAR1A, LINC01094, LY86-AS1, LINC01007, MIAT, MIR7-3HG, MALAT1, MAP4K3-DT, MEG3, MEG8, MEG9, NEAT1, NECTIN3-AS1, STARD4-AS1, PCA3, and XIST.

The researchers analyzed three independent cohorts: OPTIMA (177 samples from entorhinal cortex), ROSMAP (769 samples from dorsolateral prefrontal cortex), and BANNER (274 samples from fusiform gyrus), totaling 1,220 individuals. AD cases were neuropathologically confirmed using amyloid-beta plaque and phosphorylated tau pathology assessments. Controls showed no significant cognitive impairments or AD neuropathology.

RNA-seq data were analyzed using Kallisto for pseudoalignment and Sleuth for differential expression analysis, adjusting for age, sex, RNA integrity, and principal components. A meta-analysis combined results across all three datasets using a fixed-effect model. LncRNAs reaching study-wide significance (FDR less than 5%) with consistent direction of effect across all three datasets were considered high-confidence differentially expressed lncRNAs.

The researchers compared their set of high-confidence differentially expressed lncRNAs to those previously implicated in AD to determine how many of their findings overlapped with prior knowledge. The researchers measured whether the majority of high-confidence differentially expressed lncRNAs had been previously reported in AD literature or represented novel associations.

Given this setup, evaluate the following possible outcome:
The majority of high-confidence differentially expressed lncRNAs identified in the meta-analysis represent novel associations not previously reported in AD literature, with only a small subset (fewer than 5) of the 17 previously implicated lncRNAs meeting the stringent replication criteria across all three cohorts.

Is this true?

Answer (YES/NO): NO